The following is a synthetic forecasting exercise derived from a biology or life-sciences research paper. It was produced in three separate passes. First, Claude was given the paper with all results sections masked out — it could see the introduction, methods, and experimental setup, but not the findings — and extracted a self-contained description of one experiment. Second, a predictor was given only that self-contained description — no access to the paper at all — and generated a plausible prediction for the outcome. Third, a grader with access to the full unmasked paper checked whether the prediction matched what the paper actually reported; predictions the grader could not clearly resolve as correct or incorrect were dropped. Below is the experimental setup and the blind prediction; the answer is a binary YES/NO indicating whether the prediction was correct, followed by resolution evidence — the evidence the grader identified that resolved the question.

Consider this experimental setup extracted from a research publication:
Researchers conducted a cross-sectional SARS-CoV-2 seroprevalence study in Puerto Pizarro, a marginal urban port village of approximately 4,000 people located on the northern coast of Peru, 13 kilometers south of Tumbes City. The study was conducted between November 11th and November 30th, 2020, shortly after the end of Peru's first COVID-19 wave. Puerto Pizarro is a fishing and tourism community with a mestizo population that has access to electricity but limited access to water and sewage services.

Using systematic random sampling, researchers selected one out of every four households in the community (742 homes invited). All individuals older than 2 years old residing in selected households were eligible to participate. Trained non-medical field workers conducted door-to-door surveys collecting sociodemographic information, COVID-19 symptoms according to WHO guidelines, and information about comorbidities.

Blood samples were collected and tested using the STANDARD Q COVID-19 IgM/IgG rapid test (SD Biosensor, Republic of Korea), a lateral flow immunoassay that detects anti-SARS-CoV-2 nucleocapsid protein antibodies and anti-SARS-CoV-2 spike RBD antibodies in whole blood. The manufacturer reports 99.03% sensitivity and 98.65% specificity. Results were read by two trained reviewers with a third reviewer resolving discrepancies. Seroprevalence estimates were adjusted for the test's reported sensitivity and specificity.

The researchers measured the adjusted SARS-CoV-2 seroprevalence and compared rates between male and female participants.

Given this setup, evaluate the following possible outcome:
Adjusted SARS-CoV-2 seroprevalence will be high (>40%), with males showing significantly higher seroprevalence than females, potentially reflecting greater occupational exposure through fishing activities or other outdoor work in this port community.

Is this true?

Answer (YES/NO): NO